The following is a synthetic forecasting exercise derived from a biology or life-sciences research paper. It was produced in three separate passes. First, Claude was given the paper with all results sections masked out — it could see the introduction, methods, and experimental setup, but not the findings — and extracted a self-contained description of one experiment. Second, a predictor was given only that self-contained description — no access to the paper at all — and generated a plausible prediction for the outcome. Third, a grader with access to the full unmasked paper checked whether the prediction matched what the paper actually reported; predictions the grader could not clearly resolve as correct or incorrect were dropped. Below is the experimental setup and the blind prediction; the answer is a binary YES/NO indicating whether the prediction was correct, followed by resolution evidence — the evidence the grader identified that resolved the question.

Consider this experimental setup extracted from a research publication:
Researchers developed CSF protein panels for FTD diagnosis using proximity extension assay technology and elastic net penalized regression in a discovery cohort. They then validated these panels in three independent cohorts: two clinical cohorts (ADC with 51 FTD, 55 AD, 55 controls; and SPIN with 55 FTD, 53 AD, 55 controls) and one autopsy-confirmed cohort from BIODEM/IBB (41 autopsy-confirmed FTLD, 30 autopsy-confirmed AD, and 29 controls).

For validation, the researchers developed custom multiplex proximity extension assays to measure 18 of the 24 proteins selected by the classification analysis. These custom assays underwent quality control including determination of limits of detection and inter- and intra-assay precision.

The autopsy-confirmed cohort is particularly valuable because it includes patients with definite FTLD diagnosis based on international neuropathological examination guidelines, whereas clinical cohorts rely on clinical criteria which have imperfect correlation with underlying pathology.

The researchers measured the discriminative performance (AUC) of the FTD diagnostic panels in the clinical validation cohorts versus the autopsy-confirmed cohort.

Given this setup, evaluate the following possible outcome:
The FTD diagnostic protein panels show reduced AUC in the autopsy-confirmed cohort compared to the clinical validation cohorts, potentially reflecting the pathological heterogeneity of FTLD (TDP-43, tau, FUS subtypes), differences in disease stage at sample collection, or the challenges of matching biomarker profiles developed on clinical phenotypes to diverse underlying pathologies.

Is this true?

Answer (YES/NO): NO